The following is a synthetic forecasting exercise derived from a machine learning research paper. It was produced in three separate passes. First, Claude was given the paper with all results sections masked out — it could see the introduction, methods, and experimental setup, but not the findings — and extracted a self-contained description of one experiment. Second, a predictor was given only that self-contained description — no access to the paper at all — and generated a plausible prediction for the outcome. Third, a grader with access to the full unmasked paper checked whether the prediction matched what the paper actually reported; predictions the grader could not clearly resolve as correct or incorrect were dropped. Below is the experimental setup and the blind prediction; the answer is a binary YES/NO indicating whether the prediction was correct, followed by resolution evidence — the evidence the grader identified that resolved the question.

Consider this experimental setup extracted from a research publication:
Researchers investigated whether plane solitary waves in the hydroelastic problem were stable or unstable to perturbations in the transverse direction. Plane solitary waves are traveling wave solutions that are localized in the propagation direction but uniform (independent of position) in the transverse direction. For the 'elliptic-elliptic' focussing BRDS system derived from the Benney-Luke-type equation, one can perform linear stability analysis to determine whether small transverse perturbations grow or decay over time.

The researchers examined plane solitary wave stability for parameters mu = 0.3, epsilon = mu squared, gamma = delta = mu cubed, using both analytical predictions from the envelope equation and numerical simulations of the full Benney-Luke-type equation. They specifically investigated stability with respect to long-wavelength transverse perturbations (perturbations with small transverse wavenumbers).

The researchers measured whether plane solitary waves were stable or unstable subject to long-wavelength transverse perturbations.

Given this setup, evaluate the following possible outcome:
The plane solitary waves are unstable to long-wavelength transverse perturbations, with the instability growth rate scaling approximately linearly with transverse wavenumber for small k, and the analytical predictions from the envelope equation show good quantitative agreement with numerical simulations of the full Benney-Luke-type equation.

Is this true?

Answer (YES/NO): NO